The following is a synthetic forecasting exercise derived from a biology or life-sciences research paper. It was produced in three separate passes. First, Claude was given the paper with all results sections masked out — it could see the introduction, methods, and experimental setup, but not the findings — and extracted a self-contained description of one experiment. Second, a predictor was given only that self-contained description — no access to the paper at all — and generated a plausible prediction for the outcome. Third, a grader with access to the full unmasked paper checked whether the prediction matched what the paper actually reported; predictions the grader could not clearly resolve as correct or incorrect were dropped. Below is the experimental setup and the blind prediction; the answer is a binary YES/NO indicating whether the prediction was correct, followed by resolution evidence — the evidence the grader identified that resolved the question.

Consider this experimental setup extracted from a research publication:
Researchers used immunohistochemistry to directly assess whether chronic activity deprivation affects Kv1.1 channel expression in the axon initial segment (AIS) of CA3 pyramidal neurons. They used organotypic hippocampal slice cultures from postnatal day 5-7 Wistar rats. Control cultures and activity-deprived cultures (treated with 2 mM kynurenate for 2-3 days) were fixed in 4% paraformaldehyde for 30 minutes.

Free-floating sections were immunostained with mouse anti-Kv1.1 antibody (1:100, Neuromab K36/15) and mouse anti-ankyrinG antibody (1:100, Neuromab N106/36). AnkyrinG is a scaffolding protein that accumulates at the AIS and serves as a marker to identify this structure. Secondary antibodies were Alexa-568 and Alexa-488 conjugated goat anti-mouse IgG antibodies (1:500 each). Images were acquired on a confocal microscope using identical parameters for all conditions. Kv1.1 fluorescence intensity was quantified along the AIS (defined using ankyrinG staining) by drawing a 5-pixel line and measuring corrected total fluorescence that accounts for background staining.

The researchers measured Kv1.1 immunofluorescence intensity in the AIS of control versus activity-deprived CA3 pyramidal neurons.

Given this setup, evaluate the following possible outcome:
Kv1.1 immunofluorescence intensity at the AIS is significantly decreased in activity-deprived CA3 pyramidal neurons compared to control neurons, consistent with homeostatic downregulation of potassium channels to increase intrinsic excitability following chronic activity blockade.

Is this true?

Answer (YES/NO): YES